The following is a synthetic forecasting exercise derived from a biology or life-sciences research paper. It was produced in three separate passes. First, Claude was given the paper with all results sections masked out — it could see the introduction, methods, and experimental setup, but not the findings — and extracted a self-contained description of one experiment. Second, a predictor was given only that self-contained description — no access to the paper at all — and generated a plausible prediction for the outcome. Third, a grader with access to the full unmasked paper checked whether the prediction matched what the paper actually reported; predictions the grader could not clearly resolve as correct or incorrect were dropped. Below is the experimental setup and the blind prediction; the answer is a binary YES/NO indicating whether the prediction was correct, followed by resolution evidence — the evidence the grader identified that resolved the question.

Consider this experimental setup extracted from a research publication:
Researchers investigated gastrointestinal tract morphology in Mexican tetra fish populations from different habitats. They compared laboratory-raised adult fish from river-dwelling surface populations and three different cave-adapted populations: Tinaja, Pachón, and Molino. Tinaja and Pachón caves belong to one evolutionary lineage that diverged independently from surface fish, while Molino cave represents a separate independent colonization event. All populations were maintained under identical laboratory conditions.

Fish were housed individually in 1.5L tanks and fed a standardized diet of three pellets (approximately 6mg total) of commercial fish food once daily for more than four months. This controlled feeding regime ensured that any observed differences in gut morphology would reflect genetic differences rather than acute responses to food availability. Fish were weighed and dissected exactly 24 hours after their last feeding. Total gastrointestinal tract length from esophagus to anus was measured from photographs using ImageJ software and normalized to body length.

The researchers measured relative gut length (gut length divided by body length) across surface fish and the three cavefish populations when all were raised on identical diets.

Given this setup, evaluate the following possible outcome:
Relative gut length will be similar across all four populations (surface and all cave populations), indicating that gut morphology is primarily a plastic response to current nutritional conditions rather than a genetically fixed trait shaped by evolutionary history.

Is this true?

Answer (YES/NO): NO